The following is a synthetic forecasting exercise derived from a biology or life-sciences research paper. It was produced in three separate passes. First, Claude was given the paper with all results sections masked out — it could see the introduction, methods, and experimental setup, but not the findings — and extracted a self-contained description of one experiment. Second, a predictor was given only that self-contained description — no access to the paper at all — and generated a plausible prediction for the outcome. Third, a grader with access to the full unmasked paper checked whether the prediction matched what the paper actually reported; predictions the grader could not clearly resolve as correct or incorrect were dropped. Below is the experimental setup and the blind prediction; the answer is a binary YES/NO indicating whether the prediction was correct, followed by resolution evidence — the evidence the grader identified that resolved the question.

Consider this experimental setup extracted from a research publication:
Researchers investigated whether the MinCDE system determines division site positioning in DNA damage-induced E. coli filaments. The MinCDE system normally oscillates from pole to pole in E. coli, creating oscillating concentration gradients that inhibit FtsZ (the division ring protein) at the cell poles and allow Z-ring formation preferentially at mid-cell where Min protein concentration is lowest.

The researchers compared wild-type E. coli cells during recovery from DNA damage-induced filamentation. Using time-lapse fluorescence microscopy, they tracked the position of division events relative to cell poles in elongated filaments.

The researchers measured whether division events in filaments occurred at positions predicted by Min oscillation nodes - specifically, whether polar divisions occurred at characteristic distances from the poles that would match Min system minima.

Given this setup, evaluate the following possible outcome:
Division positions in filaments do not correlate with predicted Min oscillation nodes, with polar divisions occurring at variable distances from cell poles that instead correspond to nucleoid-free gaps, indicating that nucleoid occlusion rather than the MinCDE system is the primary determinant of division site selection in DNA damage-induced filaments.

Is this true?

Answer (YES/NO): NO